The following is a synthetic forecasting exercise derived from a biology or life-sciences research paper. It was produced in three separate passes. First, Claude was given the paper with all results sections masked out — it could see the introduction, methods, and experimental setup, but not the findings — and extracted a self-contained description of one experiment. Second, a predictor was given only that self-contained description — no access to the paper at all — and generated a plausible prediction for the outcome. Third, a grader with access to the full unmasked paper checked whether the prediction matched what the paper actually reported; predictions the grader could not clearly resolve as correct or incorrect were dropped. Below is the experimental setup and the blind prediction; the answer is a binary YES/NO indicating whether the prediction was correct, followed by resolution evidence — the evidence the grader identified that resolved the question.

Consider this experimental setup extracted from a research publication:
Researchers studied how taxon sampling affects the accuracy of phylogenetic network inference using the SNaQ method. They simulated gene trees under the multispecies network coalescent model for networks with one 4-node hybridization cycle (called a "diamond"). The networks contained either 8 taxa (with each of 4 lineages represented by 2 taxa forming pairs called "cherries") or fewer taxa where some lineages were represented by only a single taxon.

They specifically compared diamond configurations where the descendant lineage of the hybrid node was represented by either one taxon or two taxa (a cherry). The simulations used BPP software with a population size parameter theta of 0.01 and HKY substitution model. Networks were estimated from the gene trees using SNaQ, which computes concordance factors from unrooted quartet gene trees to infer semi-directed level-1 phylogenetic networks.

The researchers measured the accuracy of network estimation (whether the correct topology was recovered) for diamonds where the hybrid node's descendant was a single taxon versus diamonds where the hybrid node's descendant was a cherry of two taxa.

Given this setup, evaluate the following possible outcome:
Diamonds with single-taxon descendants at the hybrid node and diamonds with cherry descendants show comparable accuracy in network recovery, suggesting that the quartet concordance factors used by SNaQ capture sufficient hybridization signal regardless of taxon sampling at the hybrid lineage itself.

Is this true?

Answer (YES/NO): NO